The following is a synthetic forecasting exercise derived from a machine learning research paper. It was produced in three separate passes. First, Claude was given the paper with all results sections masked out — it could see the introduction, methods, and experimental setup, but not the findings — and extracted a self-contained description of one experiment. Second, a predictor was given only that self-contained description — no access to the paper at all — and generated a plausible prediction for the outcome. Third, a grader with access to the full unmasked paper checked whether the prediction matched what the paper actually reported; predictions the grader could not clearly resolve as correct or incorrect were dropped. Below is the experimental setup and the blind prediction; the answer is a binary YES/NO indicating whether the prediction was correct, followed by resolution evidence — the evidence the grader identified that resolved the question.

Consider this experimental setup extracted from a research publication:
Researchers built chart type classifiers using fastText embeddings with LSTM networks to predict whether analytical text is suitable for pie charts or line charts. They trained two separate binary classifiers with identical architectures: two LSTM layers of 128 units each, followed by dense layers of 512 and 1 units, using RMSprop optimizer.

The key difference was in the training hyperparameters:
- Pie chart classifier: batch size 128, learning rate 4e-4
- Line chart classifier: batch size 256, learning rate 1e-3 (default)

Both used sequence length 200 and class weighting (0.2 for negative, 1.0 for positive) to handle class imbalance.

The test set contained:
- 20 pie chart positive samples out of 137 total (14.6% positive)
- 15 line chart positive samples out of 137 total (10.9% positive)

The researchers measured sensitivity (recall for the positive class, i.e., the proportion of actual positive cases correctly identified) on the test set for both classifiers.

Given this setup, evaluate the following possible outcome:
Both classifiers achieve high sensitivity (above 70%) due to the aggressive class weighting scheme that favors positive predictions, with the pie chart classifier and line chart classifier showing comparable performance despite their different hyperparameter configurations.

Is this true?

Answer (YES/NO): YES